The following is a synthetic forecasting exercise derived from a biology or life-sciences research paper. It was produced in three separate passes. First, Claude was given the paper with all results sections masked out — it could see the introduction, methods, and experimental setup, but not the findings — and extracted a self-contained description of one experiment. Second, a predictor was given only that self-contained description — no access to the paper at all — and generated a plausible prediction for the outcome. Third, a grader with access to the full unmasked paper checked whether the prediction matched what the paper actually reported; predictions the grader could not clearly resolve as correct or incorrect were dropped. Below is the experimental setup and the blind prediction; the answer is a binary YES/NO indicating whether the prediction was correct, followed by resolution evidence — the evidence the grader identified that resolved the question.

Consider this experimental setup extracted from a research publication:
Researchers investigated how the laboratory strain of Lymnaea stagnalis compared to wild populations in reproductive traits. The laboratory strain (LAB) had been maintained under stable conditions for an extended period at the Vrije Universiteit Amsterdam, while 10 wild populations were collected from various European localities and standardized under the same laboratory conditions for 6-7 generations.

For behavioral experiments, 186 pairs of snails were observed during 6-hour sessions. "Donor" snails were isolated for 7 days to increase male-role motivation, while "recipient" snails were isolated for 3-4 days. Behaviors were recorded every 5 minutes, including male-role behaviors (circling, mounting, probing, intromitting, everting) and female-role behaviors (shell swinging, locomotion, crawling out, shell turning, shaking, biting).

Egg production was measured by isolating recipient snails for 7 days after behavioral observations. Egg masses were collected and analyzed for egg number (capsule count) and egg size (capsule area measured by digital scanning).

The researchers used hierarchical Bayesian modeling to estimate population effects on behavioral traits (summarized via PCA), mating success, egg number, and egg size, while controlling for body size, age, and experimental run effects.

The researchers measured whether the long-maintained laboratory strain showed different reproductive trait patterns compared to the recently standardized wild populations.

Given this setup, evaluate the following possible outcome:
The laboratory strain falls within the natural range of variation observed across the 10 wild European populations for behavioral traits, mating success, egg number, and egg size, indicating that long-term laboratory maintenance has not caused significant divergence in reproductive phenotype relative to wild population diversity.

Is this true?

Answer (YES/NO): NO